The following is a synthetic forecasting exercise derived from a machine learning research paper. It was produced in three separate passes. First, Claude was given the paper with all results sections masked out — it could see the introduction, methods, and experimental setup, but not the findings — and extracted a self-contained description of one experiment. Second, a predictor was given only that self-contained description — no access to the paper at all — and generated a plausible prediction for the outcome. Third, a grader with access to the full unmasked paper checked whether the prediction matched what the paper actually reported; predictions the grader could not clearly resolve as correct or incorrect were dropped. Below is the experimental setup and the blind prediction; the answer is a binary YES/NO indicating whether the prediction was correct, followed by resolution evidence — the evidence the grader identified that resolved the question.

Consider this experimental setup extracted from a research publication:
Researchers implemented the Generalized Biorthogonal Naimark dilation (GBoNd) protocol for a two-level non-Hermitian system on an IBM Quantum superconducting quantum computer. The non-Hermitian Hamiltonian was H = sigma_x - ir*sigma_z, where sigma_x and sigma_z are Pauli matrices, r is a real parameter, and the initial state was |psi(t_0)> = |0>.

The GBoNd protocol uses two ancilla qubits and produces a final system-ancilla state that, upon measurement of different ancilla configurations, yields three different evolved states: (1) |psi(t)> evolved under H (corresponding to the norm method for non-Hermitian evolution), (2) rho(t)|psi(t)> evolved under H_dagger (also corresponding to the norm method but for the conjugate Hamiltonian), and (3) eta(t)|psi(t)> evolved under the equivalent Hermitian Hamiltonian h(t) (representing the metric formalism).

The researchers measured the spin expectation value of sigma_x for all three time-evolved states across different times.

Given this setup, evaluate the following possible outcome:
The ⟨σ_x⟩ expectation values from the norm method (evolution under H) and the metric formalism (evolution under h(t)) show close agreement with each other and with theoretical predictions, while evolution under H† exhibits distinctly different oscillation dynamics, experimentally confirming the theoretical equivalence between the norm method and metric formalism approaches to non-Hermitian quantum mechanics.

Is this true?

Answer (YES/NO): NO